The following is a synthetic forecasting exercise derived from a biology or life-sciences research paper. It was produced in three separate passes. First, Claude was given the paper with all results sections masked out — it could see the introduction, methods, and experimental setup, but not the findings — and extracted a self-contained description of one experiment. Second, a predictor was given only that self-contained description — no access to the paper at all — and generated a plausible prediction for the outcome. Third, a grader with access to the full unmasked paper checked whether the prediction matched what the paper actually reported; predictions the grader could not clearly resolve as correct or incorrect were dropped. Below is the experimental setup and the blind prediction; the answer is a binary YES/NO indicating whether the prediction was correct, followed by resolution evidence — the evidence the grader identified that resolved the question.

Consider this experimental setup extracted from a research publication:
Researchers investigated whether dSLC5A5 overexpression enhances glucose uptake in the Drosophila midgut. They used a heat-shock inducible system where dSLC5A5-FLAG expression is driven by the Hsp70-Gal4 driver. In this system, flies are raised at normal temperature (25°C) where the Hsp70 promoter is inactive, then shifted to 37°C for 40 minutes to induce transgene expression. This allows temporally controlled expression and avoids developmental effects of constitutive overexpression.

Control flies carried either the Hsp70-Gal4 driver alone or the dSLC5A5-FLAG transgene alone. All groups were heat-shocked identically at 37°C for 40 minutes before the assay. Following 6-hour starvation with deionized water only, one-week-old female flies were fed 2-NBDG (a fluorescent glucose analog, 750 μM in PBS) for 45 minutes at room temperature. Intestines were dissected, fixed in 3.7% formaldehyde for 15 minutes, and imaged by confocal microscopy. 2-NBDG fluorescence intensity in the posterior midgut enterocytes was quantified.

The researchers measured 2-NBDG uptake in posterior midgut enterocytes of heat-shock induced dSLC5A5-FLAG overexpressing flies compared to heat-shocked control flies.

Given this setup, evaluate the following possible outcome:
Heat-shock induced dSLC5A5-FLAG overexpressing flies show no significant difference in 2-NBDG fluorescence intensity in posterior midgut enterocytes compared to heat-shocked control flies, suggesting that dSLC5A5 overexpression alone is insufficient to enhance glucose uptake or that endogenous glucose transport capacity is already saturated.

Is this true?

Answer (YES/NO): NO